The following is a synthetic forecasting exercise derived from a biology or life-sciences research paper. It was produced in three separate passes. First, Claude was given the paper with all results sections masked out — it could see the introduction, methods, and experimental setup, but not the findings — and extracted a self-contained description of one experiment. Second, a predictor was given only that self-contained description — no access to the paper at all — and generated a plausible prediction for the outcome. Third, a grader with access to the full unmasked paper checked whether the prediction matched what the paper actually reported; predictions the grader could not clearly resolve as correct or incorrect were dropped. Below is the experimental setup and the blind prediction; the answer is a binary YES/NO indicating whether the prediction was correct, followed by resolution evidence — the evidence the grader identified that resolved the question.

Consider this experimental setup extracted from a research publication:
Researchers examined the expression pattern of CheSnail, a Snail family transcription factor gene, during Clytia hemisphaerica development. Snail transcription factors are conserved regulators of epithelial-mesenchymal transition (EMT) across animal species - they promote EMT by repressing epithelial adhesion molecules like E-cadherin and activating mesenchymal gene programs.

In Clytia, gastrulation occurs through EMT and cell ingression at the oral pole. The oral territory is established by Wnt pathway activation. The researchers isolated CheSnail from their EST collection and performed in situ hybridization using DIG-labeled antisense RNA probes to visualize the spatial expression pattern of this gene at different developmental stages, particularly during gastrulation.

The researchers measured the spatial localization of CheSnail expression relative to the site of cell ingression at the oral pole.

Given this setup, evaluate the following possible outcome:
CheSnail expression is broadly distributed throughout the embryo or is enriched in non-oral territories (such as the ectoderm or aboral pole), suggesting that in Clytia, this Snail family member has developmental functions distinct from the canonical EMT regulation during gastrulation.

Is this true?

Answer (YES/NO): NO